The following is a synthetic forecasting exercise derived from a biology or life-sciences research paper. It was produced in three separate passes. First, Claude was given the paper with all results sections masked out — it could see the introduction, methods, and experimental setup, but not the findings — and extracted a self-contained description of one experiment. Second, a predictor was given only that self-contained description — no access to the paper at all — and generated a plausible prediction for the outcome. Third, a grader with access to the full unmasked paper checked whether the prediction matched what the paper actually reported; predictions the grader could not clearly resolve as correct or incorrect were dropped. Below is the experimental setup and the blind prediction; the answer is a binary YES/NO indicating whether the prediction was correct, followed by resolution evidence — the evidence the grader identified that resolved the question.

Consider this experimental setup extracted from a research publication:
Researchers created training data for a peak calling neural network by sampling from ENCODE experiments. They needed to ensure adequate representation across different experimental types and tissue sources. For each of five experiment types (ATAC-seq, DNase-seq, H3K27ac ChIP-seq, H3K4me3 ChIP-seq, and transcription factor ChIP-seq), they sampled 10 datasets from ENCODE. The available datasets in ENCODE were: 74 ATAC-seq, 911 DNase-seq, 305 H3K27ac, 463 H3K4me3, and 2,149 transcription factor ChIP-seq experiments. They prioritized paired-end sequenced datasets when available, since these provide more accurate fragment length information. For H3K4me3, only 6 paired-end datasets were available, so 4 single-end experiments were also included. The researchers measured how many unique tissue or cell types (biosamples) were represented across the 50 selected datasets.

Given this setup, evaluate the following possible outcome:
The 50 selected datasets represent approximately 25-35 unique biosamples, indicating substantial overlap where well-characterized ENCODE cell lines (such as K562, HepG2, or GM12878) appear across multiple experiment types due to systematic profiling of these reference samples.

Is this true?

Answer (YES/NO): NO